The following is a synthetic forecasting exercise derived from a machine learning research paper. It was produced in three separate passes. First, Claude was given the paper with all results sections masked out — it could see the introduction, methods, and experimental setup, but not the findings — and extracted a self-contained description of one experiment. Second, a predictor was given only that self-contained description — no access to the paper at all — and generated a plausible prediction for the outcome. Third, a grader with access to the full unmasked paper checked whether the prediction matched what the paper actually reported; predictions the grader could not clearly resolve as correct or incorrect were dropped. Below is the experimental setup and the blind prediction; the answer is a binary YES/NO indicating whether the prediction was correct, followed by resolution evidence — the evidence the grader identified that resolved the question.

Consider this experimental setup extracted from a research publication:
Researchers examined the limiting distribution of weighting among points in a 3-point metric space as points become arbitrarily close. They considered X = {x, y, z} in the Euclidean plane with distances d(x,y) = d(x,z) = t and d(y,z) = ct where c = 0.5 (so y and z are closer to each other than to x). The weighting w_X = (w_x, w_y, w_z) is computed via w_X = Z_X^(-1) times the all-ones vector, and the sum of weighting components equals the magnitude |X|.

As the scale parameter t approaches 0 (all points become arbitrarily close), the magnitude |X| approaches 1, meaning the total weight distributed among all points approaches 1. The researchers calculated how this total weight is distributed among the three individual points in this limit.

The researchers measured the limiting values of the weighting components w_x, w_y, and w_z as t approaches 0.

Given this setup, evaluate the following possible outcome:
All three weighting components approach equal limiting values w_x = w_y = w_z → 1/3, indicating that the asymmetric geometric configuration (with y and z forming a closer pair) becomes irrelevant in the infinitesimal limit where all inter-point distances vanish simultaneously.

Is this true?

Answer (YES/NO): NO